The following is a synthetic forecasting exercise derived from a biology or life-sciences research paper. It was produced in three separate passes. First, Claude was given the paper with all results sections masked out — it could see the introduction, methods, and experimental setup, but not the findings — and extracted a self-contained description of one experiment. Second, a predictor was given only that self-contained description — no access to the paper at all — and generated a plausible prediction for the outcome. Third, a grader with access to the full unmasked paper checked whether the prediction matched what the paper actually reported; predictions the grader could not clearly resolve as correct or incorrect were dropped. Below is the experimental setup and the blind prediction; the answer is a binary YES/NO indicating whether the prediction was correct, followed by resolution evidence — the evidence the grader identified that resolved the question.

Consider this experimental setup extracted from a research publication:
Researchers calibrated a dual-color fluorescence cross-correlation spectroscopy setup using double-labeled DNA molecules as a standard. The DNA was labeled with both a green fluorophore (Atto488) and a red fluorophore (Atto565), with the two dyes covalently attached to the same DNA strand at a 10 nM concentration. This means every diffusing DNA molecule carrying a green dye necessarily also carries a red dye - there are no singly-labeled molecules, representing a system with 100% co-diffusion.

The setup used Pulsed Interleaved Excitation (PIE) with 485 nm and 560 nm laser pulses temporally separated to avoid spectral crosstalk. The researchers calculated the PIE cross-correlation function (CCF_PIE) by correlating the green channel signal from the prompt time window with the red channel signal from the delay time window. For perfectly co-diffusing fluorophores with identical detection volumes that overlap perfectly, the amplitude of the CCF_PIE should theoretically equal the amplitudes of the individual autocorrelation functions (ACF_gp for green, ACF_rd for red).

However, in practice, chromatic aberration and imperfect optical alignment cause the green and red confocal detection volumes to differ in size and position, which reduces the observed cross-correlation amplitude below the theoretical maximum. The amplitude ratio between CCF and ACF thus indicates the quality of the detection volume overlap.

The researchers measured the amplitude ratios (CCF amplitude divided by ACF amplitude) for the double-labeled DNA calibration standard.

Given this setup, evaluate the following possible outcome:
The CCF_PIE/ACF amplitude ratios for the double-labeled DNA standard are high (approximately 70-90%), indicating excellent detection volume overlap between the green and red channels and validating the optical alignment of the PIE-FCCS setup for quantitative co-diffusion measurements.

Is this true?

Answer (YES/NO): NO